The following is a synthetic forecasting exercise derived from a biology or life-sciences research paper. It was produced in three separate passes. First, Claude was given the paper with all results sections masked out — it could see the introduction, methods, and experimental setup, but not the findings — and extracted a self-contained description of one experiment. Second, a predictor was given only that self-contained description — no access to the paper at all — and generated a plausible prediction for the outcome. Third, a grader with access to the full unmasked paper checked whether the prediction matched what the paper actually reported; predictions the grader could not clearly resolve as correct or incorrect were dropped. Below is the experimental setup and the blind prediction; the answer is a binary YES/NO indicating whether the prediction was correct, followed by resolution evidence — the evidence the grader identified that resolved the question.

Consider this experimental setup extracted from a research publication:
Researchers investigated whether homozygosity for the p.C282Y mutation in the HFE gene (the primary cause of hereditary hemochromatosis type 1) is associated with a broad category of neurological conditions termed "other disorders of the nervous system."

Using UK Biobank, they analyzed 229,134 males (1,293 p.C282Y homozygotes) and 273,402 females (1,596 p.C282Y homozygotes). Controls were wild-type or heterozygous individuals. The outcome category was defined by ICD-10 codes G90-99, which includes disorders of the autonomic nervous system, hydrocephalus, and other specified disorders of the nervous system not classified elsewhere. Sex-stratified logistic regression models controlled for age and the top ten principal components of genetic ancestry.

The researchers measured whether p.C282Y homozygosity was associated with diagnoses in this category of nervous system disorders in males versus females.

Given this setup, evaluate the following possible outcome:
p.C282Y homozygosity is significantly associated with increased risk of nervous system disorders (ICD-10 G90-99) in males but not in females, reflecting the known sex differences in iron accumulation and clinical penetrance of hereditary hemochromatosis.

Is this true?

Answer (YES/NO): YES